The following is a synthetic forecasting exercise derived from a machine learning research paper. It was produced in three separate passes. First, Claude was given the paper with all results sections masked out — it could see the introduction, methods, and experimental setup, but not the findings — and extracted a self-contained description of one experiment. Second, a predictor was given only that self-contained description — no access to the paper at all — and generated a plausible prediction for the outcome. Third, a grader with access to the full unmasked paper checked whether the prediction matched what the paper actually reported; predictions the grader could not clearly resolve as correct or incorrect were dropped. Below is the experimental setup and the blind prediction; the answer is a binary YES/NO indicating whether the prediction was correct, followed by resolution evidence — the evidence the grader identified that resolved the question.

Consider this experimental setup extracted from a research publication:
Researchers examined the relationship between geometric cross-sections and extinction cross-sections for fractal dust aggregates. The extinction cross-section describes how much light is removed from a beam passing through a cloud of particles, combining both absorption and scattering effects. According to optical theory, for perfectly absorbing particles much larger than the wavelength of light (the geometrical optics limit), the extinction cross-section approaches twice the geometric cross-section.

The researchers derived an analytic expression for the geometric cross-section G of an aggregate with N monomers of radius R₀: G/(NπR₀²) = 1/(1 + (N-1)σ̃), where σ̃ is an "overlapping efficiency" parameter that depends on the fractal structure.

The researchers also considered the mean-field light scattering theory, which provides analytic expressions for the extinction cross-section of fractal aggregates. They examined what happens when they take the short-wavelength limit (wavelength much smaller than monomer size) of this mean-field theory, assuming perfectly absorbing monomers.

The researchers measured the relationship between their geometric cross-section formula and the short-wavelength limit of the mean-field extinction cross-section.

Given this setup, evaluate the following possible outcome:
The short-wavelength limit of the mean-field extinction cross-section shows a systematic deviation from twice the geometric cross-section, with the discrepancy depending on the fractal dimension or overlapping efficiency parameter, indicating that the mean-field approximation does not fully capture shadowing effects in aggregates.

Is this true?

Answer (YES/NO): NO